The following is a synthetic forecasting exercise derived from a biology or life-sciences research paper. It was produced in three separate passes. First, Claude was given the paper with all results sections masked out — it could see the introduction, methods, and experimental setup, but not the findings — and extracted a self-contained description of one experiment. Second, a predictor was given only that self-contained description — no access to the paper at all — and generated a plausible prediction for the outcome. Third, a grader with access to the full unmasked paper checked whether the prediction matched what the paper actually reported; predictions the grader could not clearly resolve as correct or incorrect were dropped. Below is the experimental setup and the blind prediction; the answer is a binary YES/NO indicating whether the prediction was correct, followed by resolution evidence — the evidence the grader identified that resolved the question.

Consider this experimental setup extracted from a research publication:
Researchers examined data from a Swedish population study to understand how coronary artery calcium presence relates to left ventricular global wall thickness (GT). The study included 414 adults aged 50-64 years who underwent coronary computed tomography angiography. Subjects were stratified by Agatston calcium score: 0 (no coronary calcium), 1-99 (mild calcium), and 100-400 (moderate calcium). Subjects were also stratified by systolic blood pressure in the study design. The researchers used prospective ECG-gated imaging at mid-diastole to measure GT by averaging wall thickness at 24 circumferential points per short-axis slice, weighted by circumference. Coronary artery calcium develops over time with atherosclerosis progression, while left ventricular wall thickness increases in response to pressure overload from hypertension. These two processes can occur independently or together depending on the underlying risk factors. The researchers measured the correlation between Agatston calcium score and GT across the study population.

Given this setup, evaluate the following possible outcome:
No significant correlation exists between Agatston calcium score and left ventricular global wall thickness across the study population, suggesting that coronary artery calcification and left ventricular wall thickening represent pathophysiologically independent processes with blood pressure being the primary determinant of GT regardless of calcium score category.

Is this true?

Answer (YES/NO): NO